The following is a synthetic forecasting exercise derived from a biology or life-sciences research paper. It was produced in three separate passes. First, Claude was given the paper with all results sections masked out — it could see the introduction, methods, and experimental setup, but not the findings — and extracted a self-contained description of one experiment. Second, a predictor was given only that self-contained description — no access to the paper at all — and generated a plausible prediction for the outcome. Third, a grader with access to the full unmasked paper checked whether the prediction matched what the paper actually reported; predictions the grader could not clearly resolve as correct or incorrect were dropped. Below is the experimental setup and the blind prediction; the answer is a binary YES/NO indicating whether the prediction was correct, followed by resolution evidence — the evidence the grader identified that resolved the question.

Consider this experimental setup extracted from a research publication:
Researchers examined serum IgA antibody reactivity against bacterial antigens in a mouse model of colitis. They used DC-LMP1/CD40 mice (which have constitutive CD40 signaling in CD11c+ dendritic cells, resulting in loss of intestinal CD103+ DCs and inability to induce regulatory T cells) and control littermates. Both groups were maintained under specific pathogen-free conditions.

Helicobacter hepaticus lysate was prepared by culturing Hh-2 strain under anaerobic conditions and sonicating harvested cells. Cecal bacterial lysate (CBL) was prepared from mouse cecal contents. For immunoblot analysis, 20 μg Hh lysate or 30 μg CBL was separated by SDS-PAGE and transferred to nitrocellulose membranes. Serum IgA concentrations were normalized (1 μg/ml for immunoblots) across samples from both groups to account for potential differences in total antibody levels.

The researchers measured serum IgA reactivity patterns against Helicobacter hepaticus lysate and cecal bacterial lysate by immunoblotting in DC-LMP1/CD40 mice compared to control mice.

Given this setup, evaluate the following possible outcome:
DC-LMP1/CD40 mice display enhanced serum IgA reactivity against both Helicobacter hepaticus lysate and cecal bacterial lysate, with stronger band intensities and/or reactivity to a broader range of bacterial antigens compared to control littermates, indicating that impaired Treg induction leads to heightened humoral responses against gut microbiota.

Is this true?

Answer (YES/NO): YES